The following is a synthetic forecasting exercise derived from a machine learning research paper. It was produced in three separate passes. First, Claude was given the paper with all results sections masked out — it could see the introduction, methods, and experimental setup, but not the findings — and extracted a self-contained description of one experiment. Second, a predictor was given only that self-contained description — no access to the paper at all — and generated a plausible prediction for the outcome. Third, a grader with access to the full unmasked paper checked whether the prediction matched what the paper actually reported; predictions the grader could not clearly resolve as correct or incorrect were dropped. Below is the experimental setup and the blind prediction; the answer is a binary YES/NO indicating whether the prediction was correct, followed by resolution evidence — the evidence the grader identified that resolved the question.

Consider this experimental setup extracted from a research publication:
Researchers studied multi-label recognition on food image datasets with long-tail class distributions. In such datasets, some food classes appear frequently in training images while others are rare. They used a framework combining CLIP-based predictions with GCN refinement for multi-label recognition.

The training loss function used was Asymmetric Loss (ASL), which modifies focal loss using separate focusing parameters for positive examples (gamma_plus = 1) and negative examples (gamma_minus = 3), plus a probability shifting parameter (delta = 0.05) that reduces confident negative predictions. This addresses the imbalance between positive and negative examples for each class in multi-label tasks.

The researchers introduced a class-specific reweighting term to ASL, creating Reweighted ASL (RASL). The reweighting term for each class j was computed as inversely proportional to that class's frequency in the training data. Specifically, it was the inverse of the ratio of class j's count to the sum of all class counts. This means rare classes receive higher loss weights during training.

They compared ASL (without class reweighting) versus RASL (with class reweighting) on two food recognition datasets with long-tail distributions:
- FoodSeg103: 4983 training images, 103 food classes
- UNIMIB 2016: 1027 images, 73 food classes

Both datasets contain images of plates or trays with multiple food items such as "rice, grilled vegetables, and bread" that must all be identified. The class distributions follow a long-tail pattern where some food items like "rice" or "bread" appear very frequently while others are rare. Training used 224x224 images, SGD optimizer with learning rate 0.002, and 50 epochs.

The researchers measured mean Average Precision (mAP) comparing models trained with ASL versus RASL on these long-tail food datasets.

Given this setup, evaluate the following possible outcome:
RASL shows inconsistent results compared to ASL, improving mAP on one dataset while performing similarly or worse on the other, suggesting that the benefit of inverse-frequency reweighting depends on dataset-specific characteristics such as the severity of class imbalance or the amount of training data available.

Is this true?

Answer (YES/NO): NO